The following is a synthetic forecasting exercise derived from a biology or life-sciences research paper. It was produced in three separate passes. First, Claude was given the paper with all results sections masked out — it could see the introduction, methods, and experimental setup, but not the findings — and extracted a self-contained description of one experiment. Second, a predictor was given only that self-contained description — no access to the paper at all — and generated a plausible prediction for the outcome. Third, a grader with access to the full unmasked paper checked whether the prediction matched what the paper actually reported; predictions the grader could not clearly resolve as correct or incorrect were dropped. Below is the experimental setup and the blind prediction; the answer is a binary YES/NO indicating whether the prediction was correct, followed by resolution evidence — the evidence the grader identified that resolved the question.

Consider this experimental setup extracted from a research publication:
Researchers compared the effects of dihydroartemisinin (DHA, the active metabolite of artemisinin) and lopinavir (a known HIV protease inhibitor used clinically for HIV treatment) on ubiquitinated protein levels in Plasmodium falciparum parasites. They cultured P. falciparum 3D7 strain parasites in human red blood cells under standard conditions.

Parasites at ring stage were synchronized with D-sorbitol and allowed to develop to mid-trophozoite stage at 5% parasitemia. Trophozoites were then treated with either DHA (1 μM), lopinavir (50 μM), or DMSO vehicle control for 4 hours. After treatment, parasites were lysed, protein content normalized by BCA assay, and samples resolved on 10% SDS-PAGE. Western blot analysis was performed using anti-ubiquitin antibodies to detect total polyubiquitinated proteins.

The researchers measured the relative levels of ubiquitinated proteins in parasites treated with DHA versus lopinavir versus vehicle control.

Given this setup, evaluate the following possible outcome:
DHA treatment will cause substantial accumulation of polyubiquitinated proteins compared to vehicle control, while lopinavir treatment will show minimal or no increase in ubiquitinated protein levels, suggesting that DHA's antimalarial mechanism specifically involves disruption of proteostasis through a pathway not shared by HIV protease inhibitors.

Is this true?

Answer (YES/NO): YES